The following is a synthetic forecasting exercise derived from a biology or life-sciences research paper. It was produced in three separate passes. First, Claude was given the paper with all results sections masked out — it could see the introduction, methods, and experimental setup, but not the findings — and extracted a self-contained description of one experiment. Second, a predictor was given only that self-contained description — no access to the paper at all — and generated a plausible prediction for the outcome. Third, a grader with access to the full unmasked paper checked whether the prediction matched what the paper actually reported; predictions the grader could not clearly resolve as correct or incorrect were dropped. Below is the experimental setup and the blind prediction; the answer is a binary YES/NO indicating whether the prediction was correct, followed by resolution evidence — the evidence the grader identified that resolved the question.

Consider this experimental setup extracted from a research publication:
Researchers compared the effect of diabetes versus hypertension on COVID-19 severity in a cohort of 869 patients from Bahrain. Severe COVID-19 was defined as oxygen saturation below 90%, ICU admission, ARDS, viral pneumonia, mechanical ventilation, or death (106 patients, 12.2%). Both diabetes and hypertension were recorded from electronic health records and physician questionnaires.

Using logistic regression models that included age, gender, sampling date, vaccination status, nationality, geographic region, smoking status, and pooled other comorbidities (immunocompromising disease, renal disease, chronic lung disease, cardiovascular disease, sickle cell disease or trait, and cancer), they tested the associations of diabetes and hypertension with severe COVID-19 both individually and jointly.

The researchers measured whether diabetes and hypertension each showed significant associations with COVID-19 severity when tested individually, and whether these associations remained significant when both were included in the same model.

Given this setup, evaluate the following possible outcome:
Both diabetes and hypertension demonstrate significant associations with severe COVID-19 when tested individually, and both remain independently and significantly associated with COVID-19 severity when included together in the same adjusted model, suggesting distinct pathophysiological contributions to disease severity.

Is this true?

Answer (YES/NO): NO